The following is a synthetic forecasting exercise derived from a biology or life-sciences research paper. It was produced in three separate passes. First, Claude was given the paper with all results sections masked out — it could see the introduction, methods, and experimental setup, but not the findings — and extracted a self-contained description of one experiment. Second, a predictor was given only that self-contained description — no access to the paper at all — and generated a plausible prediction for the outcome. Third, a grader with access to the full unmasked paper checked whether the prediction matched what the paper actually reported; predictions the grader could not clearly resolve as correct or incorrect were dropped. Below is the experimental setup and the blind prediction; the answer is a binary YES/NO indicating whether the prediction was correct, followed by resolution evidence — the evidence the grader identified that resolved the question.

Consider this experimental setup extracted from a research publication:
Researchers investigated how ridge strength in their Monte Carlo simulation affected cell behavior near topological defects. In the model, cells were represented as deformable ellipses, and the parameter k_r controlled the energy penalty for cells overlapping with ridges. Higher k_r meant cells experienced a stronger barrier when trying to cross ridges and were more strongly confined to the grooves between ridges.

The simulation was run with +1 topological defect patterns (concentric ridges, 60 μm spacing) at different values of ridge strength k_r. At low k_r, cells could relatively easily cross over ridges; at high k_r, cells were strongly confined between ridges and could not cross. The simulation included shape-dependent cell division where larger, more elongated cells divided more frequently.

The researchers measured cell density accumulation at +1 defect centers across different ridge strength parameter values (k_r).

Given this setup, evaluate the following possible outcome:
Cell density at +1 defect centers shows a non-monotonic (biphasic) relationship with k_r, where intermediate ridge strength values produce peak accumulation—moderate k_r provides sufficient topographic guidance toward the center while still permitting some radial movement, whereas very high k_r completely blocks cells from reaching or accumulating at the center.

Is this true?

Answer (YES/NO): NO